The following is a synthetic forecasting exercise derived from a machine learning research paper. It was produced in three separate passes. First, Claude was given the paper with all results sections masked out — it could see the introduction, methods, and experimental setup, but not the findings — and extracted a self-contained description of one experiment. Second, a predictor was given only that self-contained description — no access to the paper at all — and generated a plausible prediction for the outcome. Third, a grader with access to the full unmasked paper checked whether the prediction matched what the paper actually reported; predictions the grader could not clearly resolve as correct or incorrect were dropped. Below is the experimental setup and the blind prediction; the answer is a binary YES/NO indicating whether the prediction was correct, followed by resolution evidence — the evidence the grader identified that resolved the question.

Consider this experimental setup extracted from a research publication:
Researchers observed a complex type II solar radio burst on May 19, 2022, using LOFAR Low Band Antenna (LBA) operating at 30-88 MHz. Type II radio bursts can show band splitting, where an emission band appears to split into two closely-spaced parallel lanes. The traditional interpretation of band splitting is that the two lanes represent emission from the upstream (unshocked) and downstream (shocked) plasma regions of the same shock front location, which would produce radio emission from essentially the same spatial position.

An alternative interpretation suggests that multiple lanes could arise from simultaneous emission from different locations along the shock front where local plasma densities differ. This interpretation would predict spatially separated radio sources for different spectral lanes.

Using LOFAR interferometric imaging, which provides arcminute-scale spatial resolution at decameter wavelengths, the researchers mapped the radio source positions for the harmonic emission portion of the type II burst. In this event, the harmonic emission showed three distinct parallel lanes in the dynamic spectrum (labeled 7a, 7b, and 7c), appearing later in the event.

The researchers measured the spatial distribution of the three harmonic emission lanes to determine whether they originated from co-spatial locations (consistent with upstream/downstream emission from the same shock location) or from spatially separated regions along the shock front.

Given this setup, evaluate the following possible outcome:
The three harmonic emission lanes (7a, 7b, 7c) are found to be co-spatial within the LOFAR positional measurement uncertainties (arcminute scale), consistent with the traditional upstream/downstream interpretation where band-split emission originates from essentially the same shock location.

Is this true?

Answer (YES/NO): NO